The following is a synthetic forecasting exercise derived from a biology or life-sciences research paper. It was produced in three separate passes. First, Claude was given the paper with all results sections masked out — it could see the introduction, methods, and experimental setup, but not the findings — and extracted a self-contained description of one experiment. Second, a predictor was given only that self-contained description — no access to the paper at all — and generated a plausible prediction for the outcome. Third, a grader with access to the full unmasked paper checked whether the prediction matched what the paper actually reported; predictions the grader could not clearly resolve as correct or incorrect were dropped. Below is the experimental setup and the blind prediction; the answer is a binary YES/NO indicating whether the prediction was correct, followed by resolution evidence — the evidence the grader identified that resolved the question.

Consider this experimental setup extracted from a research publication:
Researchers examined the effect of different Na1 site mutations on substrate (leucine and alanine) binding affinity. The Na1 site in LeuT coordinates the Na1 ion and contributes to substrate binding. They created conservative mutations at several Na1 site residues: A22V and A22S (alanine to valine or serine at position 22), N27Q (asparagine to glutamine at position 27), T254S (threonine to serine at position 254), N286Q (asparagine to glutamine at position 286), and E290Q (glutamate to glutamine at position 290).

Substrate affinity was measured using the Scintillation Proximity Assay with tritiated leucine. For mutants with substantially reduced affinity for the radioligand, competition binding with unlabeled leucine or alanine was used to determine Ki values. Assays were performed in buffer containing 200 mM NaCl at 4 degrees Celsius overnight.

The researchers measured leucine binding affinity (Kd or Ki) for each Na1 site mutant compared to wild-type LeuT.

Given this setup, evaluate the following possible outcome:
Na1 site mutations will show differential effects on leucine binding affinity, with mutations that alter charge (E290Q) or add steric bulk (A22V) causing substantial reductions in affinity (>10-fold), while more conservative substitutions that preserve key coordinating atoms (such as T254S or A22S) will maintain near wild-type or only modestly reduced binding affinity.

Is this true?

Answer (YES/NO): NO